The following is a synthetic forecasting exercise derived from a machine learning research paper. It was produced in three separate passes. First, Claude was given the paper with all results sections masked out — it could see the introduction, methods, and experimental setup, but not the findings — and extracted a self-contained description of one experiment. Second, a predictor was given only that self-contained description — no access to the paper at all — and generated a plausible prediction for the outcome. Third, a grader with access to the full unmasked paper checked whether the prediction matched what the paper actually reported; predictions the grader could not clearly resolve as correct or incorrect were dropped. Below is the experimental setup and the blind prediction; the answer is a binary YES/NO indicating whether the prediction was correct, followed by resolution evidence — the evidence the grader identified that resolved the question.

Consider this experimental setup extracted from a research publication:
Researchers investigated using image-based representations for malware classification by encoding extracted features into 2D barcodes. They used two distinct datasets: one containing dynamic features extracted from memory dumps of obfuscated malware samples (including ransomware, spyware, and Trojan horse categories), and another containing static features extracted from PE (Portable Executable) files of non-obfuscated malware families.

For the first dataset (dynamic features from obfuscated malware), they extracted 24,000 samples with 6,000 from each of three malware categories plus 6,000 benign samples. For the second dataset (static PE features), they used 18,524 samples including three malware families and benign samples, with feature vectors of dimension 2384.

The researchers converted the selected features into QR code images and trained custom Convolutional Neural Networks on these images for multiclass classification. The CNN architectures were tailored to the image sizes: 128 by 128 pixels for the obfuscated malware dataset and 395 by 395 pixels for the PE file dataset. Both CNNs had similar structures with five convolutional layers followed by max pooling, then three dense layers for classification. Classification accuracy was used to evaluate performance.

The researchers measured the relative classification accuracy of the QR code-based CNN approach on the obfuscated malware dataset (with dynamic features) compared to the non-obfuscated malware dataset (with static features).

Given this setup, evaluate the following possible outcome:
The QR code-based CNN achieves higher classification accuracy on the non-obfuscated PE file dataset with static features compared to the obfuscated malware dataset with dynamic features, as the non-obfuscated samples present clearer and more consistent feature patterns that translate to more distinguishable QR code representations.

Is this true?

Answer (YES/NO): NO